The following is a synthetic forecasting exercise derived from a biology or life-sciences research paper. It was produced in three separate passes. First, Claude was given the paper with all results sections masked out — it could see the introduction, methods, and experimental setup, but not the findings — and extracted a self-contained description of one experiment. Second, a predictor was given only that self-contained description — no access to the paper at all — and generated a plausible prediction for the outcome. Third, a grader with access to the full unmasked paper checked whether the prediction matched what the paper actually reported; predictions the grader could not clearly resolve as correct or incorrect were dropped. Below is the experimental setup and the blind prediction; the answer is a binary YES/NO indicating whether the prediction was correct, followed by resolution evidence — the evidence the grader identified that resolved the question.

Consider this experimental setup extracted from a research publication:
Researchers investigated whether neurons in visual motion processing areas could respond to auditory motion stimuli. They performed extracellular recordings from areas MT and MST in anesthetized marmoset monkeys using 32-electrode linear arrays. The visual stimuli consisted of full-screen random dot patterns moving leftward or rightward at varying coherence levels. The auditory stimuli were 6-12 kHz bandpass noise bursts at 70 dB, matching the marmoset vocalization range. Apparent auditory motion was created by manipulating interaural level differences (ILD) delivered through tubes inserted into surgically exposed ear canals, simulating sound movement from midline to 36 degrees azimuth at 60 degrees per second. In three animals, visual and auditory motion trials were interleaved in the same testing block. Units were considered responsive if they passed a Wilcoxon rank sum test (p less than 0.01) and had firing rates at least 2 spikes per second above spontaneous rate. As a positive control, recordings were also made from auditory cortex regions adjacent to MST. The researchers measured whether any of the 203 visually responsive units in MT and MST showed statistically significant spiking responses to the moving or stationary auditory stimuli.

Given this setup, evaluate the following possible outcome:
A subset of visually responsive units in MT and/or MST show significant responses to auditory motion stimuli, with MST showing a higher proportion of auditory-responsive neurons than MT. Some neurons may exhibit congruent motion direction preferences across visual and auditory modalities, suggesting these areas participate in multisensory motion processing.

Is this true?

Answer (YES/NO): NO